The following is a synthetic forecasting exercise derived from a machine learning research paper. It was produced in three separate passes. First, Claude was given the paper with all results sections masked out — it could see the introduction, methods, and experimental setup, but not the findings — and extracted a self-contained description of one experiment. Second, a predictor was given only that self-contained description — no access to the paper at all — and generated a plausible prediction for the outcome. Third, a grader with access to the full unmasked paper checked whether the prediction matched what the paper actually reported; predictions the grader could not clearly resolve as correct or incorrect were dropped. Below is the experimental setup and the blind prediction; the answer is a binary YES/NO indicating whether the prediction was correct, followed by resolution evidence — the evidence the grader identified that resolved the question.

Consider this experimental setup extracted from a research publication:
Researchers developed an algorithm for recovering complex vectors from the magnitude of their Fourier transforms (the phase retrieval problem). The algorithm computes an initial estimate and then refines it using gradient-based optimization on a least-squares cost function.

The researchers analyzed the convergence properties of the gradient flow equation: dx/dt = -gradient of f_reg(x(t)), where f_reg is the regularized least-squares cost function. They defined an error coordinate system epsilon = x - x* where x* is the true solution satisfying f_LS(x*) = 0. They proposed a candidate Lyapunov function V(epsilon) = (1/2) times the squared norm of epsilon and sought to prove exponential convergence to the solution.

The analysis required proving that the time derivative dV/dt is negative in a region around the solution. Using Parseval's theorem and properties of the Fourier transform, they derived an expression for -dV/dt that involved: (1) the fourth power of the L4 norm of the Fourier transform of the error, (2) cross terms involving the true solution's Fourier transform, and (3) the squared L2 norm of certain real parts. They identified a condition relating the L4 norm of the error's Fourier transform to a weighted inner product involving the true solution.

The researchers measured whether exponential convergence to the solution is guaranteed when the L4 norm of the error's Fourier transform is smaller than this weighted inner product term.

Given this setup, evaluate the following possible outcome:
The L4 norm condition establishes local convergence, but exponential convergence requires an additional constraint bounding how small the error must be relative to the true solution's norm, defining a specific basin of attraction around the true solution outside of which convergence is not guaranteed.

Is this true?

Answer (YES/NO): NO